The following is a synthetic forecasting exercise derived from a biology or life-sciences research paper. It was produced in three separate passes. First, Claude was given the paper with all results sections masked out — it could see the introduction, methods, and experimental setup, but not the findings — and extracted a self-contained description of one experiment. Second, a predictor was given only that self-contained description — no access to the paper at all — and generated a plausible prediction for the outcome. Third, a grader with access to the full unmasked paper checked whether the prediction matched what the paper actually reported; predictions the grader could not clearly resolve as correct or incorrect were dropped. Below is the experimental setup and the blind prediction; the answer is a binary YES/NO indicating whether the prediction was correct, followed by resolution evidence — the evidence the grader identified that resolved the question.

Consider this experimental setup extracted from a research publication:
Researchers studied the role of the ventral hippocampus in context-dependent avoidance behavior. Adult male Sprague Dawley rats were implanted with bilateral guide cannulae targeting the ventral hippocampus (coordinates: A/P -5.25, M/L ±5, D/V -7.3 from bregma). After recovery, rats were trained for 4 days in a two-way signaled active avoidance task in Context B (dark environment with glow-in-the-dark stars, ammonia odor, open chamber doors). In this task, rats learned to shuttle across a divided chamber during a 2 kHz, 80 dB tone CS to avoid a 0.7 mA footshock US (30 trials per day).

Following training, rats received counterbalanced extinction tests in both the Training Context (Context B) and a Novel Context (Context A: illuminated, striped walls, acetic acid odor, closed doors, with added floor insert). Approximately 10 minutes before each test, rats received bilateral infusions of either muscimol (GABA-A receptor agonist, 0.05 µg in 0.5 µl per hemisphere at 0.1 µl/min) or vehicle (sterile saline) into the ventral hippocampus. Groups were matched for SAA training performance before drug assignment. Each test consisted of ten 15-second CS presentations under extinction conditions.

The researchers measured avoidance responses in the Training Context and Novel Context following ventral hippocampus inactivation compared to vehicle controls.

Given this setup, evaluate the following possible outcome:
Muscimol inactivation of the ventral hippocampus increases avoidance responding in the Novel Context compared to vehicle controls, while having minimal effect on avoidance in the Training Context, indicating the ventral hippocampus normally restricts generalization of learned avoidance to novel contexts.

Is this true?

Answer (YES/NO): YES